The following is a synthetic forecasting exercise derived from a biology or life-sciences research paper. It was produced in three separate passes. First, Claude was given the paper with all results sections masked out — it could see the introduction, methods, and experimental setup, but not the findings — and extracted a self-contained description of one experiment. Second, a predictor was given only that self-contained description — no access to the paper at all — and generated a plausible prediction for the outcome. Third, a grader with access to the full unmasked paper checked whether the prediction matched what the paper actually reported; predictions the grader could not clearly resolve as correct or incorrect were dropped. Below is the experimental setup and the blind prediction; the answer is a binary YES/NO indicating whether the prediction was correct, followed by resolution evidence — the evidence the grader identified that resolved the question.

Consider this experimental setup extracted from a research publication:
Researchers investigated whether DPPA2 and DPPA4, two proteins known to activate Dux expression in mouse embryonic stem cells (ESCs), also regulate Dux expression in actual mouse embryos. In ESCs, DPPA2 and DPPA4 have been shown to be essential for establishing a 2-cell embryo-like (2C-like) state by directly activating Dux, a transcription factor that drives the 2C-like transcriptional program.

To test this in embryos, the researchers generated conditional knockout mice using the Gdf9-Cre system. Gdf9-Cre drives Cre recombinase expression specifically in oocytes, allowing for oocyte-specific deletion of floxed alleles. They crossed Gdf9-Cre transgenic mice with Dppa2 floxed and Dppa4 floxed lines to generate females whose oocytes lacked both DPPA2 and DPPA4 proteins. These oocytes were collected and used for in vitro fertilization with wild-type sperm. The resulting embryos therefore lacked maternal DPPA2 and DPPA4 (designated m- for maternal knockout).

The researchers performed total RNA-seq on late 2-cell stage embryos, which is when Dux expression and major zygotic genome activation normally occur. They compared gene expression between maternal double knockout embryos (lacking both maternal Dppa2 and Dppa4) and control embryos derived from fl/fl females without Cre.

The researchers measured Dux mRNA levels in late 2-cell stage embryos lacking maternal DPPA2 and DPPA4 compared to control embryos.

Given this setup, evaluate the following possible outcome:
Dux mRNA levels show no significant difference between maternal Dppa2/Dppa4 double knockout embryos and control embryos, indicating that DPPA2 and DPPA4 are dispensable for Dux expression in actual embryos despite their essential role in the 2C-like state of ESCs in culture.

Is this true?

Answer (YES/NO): YES